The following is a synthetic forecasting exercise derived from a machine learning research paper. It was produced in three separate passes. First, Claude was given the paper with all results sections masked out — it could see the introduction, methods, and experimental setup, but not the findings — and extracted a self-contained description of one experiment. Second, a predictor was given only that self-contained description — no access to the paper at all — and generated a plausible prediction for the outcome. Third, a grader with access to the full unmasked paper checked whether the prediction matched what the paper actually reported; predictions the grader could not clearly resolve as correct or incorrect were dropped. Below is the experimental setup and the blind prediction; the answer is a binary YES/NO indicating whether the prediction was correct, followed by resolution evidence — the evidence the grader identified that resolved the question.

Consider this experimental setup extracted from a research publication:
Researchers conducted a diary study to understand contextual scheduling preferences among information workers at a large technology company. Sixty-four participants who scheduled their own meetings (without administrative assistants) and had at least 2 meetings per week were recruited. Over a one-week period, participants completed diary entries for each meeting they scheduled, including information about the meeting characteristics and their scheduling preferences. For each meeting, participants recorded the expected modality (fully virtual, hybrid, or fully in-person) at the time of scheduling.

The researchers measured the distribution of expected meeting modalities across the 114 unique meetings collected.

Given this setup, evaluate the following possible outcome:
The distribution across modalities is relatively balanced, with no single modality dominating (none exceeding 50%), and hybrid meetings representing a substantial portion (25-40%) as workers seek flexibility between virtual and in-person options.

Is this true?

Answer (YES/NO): NO